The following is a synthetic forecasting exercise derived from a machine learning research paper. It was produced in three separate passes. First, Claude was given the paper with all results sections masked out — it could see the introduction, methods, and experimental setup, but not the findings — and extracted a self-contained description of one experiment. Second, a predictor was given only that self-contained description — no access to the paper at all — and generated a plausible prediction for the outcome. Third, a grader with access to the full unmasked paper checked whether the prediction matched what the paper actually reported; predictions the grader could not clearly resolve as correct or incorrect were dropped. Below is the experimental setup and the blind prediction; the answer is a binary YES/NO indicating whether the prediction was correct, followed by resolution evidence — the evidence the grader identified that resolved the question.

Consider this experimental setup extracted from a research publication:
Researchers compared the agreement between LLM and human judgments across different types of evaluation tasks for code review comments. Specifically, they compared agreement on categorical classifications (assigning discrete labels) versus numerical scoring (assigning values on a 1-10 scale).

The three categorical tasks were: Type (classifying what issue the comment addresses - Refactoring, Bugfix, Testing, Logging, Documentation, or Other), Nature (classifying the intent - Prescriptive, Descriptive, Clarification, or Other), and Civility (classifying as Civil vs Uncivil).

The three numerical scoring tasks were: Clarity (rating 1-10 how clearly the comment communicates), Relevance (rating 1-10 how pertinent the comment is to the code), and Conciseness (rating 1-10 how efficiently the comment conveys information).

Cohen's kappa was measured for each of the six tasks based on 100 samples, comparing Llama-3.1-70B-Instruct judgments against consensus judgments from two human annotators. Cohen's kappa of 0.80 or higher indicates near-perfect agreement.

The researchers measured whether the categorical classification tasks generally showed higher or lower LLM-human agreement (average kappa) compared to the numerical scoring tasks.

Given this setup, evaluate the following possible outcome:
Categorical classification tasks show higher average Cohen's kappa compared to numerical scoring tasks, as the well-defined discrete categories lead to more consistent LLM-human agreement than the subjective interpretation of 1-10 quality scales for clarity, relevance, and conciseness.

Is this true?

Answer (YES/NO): YES